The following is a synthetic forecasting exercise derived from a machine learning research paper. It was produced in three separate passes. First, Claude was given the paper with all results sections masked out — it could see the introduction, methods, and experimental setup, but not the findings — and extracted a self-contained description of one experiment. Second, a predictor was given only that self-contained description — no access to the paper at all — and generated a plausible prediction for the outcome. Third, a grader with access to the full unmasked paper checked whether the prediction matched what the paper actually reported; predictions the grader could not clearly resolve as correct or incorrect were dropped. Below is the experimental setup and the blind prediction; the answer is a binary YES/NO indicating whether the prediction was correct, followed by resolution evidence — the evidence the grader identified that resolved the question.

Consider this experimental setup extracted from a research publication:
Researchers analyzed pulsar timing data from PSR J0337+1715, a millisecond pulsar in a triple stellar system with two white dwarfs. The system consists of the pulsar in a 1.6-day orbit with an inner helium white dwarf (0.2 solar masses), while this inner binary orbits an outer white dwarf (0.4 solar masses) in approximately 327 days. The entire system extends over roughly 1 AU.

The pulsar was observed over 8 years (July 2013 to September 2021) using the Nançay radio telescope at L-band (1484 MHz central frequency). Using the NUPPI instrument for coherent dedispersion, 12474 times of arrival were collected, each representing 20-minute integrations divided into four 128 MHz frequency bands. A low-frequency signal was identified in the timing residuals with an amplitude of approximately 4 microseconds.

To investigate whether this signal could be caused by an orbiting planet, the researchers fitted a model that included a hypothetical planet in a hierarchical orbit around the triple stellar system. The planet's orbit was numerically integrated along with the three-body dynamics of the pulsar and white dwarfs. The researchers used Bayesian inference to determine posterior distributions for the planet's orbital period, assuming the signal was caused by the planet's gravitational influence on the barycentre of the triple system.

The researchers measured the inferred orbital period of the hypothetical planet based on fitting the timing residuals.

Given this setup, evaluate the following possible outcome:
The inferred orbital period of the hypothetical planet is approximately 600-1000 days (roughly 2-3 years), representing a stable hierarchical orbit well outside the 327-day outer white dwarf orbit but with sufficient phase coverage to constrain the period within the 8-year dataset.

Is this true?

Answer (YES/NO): NO